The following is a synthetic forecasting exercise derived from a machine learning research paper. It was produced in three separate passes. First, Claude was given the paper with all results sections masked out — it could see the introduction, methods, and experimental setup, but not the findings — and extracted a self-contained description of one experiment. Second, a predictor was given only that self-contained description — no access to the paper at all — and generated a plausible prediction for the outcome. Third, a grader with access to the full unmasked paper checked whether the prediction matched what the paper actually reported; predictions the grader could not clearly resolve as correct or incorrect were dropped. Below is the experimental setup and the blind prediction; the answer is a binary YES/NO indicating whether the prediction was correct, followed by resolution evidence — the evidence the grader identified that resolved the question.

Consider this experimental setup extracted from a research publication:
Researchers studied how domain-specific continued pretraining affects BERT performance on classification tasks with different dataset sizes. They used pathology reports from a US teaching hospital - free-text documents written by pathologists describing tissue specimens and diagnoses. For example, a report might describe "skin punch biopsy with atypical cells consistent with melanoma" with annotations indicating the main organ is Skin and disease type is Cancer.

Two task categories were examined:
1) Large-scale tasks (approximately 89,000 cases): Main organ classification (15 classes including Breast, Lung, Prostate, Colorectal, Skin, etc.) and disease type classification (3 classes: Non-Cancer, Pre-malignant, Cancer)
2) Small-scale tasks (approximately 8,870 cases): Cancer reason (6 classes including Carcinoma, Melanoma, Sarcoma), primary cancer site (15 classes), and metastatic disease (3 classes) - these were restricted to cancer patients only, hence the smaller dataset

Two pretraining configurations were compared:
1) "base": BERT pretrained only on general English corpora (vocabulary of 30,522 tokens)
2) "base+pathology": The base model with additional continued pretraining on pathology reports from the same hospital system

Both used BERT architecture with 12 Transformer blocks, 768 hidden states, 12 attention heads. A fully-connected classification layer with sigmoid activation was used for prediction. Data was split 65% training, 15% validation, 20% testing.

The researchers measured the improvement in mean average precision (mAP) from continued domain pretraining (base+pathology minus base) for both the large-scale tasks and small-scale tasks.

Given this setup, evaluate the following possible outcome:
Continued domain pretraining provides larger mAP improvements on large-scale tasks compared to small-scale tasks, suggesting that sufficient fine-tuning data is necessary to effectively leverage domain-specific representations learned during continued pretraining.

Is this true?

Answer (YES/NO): NO